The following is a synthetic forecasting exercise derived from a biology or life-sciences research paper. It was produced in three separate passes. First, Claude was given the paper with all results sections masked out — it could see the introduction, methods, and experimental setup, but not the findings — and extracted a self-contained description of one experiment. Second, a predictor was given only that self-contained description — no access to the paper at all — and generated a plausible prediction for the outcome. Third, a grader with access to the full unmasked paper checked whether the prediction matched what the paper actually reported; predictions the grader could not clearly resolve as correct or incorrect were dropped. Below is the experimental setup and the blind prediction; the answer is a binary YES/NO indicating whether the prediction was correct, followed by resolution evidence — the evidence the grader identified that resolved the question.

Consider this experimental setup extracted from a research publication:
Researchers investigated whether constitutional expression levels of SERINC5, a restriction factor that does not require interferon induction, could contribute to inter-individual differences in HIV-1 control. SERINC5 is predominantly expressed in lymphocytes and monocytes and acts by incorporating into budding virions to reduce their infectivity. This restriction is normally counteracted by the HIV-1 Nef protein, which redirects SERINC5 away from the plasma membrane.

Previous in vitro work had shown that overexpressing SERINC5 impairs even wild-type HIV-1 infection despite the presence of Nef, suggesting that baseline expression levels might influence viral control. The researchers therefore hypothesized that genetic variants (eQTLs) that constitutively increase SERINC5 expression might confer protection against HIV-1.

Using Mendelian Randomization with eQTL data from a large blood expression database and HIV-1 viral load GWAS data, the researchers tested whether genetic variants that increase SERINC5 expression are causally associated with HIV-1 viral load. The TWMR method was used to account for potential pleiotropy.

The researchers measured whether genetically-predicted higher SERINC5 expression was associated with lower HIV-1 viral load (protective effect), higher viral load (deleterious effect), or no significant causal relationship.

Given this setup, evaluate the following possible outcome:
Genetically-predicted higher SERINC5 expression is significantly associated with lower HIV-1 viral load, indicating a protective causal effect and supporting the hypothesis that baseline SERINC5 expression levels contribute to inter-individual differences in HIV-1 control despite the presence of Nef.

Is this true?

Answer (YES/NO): NO